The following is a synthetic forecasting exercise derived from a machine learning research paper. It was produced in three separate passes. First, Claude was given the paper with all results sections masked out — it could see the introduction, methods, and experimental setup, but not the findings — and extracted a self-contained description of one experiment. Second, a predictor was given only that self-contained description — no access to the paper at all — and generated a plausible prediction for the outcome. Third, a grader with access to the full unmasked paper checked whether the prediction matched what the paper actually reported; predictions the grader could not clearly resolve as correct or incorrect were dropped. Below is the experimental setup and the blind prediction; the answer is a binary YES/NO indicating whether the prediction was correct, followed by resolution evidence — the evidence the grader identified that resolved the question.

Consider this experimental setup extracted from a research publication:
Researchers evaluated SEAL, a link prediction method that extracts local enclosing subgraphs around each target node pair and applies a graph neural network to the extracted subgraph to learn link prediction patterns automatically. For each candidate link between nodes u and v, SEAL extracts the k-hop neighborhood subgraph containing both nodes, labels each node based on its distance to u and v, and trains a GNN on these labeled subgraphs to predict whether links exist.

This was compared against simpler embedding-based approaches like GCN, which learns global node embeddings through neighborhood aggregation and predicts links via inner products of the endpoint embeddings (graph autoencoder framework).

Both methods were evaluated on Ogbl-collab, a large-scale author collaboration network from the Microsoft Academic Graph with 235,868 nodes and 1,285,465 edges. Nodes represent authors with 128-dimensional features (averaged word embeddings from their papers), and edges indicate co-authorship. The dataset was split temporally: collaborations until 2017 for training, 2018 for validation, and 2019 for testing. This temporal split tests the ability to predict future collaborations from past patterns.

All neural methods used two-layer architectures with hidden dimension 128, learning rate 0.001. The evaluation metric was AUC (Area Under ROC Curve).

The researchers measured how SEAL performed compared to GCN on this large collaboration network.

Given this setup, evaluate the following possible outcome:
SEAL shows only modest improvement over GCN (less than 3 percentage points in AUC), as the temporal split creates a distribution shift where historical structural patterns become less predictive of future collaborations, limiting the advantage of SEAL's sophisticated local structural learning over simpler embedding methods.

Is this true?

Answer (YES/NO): NO